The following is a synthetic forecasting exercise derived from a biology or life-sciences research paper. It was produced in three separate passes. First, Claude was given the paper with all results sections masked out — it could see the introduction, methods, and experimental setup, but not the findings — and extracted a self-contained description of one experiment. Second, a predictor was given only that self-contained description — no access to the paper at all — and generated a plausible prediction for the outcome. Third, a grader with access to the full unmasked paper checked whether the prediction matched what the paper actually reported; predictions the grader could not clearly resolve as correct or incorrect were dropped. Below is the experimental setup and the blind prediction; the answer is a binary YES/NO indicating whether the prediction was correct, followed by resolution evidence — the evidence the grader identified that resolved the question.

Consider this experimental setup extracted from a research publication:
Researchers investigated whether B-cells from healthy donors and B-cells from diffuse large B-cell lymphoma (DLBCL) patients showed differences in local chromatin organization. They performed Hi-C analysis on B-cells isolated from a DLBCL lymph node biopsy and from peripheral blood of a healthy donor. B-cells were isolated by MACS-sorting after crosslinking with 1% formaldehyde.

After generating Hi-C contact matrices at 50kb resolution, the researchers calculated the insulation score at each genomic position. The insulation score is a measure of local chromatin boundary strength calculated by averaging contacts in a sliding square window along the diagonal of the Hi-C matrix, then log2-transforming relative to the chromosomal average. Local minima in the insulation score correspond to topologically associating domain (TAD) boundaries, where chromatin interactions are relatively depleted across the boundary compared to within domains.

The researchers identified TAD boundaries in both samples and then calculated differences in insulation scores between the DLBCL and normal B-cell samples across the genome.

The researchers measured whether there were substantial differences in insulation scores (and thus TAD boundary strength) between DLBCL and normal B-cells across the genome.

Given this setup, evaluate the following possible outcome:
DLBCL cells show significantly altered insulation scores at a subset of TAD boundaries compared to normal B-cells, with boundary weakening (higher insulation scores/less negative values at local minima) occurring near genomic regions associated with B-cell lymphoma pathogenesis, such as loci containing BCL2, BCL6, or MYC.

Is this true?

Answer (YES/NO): NO